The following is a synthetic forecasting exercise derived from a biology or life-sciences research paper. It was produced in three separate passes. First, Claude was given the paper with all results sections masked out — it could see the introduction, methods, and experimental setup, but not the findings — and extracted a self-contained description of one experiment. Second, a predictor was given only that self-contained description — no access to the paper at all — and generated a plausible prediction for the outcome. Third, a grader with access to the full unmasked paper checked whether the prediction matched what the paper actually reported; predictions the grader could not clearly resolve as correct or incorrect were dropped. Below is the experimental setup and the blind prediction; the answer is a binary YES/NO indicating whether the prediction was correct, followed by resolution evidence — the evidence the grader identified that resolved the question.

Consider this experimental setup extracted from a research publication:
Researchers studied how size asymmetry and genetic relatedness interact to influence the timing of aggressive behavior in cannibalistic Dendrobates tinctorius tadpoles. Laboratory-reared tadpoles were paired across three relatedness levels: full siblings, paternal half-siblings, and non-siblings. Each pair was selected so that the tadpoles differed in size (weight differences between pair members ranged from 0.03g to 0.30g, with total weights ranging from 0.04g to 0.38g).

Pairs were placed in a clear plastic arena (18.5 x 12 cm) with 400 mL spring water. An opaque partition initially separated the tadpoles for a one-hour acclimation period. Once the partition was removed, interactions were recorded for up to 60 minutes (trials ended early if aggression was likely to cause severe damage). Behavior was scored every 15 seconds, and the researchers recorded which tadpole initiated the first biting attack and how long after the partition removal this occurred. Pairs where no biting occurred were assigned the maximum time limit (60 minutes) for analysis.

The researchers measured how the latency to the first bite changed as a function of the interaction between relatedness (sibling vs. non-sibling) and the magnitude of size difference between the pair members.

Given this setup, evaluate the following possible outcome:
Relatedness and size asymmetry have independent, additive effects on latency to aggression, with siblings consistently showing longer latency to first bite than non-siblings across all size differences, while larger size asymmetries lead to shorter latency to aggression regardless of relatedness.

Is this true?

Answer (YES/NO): NO